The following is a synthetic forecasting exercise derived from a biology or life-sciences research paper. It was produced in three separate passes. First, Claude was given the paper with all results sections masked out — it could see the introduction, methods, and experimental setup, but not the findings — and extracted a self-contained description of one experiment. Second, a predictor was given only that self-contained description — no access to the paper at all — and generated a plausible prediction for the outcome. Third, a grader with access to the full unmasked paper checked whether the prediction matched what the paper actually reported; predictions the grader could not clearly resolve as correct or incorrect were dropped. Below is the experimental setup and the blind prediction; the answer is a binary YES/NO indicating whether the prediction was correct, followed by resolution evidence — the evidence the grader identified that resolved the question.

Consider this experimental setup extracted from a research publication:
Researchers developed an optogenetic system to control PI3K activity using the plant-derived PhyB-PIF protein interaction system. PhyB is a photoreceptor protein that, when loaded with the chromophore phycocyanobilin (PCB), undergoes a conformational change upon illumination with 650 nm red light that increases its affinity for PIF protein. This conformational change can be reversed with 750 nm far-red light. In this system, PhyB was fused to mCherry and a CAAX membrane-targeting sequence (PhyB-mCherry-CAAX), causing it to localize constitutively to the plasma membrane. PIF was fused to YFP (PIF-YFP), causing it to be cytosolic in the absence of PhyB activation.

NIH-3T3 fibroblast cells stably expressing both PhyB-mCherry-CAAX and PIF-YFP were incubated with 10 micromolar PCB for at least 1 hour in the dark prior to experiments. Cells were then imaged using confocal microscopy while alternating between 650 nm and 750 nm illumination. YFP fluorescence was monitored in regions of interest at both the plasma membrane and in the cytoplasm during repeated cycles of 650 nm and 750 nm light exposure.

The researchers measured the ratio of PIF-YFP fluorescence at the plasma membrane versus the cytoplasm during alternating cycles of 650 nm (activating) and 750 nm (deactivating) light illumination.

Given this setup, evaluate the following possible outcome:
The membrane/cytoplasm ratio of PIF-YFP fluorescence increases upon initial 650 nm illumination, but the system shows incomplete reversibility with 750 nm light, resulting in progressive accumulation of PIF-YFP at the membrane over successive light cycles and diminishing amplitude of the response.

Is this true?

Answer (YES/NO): NO